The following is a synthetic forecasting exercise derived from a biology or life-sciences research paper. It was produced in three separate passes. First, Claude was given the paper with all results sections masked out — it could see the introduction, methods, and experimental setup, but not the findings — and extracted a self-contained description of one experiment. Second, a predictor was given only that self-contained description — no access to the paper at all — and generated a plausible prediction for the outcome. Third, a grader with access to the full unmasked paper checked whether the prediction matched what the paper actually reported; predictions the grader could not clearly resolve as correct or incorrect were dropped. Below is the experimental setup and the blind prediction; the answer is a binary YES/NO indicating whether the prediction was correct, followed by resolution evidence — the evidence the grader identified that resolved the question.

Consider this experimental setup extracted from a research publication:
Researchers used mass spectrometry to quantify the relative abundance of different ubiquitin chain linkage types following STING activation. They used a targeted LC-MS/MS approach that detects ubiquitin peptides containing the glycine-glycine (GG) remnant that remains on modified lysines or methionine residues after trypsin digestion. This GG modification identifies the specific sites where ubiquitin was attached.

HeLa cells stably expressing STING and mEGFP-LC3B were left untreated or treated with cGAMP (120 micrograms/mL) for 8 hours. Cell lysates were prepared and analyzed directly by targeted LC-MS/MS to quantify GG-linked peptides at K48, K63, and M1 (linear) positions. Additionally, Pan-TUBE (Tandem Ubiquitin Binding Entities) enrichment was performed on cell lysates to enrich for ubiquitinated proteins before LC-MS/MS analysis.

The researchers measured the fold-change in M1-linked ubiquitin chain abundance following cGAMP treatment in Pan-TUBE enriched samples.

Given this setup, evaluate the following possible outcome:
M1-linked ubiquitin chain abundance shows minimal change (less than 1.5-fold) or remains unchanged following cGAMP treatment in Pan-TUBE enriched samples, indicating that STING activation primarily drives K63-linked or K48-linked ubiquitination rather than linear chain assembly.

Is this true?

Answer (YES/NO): NO